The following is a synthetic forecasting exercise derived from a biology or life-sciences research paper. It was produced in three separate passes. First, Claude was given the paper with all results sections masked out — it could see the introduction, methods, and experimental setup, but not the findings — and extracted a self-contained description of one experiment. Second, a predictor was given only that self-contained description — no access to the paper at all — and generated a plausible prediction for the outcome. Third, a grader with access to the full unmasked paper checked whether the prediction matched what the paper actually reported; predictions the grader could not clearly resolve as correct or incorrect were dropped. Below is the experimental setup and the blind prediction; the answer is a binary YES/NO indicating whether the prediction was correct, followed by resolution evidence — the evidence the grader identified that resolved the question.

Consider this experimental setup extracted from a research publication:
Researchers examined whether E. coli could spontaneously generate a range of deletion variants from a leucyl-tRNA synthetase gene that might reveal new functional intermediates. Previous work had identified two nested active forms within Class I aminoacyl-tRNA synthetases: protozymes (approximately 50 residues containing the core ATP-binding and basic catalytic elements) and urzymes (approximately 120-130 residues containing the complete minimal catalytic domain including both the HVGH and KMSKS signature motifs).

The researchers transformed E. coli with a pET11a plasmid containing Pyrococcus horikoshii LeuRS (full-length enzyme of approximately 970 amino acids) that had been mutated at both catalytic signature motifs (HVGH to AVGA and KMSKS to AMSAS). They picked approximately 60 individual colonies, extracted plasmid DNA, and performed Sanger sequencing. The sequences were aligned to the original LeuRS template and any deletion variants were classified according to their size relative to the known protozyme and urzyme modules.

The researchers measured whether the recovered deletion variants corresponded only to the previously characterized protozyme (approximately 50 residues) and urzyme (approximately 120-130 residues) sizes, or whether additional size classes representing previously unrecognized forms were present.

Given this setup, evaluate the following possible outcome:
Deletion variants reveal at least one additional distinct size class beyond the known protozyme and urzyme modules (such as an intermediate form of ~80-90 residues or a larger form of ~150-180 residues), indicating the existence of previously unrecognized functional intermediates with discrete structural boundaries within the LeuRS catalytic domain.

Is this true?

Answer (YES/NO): YES